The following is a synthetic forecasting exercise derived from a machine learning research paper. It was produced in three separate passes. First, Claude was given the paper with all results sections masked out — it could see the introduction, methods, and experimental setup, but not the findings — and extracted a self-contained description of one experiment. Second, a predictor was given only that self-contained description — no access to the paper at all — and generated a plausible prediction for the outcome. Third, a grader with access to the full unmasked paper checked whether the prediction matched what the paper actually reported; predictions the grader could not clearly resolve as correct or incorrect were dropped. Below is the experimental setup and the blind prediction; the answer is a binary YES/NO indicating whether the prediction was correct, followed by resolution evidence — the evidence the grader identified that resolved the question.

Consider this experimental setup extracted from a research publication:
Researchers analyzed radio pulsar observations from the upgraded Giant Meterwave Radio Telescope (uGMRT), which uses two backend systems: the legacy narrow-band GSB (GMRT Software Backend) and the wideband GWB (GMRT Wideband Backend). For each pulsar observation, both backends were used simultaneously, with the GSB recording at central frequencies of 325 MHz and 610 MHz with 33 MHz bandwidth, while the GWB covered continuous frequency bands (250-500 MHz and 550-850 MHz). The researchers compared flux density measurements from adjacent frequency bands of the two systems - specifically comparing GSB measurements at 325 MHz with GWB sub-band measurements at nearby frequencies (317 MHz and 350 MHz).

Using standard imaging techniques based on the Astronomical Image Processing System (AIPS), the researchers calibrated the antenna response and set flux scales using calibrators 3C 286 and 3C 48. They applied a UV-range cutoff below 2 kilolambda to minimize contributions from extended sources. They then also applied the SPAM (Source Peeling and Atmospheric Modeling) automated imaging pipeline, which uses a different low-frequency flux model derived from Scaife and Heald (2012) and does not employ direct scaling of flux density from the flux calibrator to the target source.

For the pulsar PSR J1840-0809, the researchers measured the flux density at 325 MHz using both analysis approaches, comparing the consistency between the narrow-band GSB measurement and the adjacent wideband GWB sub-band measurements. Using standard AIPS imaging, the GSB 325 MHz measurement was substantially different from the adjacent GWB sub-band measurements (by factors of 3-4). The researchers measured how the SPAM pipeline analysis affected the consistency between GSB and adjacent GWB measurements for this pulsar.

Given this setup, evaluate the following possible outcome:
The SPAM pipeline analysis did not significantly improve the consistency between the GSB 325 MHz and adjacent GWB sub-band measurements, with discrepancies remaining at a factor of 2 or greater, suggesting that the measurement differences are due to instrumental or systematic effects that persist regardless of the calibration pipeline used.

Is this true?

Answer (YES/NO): NO